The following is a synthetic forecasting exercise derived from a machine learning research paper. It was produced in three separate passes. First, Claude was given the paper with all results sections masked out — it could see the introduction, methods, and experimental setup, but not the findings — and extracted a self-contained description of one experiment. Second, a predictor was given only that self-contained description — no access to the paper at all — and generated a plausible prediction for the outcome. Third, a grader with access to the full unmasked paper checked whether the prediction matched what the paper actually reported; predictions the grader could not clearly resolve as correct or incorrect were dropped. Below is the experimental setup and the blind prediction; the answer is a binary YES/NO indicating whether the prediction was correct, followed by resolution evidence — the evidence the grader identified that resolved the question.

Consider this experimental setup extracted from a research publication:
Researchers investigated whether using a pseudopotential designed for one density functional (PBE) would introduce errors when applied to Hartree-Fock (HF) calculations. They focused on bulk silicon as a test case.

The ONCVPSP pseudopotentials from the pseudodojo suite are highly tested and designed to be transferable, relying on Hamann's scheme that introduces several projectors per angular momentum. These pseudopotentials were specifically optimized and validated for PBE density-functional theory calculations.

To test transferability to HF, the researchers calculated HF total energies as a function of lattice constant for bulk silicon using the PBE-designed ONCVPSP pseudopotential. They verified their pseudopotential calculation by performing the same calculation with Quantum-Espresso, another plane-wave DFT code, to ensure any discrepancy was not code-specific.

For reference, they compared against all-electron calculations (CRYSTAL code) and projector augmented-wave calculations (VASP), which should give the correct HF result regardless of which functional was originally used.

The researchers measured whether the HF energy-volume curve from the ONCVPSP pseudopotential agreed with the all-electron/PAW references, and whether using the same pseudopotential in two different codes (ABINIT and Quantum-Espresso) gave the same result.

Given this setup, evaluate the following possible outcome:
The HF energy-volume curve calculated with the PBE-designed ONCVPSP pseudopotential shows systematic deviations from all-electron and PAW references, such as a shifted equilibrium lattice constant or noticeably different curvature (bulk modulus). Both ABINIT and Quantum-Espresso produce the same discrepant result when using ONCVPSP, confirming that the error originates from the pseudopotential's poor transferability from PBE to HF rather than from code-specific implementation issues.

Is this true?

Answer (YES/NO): YES